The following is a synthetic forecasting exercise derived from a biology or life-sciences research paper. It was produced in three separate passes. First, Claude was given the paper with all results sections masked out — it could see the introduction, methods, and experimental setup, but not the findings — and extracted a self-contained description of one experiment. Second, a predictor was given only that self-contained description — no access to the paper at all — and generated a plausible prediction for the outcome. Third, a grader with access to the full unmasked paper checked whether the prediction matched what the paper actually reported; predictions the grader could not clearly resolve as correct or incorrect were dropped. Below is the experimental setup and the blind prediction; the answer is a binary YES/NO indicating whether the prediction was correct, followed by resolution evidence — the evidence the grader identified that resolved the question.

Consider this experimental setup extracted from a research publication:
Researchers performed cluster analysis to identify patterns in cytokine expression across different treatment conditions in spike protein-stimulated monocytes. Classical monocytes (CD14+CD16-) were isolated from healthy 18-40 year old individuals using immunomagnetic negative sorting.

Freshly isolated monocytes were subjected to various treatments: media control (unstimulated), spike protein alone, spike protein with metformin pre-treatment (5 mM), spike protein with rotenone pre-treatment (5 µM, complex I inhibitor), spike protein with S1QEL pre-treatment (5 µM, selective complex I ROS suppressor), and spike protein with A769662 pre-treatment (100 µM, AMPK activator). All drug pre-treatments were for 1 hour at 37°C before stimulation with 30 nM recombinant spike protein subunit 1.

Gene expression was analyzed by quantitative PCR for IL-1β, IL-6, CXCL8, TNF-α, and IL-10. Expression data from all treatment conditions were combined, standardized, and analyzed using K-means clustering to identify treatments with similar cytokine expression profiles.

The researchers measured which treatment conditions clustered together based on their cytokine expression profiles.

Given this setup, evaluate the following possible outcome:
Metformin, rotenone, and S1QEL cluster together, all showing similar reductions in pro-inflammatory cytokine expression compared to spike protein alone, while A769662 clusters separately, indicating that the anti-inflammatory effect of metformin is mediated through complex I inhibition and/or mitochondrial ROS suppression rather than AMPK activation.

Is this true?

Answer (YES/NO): NO